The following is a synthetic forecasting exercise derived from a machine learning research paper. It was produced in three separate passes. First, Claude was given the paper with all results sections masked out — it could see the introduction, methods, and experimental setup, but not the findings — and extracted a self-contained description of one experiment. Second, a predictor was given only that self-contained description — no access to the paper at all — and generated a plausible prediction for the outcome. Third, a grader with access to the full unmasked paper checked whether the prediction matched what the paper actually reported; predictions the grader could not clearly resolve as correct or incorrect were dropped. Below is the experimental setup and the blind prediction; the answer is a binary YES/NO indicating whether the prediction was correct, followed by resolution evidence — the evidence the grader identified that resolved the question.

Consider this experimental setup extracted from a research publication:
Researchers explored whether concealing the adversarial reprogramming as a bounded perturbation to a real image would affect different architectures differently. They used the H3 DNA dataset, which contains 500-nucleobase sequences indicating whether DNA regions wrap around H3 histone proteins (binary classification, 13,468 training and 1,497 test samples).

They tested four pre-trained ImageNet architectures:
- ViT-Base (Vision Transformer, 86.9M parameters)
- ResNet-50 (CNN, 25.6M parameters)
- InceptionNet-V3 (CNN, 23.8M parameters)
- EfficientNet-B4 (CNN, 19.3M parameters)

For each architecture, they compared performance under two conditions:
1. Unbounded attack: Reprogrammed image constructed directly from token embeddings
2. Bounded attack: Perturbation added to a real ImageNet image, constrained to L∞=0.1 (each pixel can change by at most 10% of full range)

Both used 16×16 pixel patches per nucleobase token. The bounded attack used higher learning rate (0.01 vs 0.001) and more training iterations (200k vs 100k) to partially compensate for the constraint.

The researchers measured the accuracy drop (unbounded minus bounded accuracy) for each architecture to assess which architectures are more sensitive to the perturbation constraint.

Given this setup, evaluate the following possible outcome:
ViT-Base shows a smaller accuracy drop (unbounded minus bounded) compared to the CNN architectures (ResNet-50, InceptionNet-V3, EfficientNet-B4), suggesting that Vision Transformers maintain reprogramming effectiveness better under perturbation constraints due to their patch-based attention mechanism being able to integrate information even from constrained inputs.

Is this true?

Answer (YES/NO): NO